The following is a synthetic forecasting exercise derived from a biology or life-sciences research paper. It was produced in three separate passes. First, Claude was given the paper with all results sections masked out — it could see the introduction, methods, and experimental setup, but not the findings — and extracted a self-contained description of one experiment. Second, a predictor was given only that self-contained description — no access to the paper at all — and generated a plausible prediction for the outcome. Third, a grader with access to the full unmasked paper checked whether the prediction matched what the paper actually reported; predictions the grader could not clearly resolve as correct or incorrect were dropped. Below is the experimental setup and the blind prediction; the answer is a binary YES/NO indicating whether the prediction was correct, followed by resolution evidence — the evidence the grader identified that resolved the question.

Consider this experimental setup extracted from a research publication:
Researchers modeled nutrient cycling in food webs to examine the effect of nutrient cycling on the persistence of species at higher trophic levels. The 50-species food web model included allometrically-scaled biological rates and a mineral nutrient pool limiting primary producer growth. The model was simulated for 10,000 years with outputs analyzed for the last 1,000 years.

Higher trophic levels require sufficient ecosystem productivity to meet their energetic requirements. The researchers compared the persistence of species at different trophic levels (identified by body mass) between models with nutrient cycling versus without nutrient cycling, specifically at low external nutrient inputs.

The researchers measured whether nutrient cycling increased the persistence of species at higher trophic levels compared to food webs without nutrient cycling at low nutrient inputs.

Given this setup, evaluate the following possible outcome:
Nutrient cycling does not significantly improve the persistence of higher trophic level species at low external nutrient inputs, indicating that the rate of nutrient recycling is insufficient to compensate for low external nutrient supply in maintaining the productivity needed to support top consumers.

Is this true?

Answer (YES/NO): NO